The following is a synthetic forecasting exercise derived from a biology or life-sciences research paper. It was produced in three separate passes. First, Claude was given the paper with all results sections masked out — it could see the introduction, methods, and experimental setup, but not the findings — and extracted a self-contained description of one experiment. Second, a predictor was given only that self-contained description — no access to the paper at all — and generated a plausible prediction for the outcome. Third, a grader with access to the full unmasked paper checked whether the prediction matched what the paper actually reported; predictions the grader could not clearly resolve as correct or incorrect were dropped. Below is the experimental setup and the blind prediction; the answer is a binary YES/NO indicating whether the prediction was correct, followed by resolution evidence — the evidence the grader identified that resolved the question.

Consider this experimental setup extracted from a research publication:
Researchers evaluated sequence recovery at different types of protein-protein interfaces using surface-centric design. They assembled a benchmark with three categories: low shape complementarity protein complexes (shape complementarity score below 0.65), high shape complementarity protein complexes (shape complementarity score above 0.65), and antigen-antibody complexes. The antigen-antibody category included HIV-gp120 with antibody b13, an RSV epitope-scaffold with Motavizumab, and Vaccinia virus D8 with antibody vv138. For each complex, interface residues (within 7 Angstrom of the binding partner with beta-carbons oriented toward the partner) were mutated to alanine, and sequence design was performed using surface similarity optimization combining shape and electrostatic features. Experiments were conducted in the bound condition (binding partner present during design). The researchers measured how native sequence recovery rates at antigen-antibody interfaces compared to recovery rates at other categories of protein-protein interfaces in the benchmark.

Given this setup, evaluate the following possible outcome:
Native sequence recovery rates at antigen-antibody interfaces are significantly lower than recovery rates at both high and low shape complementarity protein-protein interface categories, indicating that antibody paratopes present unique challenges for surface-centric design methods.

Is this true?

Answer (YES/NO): NO